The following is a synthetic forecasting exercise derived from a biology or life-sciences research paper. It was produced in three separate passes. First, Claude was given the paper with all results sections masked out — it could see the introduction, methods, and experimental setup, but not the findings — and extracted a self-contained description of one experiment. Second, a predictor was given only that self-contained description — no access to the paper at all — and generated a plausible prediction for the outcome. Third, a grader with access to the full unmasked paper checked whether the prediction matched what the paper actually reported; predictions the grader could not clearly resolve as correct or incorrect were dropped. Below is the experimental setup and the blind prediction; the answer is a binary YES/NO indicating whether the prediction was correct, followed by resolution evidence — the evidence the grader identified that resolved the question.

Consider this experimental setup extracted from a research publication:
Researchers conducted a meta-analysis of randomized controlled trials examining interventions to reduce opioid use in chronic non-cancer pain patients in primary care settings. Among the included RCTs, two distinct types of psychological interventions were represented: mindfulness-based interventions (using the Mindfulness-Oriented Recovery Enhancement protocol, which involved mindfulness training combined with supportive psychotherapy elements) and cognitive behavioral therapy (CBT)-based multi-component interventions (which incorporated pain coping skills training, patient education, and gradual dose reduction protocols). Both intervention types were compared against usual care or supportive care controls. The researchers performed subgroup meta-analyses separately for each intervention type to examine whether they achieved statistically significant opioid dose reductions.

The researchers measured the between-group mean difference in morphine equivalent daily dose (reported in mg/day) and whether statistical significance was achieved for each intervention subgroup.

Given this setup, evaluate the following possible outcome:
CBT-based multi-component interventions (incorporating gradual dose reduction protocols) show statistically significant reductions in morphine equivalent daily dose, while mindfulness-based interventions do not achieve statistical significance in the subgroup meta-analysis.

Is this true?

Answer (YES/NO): NO